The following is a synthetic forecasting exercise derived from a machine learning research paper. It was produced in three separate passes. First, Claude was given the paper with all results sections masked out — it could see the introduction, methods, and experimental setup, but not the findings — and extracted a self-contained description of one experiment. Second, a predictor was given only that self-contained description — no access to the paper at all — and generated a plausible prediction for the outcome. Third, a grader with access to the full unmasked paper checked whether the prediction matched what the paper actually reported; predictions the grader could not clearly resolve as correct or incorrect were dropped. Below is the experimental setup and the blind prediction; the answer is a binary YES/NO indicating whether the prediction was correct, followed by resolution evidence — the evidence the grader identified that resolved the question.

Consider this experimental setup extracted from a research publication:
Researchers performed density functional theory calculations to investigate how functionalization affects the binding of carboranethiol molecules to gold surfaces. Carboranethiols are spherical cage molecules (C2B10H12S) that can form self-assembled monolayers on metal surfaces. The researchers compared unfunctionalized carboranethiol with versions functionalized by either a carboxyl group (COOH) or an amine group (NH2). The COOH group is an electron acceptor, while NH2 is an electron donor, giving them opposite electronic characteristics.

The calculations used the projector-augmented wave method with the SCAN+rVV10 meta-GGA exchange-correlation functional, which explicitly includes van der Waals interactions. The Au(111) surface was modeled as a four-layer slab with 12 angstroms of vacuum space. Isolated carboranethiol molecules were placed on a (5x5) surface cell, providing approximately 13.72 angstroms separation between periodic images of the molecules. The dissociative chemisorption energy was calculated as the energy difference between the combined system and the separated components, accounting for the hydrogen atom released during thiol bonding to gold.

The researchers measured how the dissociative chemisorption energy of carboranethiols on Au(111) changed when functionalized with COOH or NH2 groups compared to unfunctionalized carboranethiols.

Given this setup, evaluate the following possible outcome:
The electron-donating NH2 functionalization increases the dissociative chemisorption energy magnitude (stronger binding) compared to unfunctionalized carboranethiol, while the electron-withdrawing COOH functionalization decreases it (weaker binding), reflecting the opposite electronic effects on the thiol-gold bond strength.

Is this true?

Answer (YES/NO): NO